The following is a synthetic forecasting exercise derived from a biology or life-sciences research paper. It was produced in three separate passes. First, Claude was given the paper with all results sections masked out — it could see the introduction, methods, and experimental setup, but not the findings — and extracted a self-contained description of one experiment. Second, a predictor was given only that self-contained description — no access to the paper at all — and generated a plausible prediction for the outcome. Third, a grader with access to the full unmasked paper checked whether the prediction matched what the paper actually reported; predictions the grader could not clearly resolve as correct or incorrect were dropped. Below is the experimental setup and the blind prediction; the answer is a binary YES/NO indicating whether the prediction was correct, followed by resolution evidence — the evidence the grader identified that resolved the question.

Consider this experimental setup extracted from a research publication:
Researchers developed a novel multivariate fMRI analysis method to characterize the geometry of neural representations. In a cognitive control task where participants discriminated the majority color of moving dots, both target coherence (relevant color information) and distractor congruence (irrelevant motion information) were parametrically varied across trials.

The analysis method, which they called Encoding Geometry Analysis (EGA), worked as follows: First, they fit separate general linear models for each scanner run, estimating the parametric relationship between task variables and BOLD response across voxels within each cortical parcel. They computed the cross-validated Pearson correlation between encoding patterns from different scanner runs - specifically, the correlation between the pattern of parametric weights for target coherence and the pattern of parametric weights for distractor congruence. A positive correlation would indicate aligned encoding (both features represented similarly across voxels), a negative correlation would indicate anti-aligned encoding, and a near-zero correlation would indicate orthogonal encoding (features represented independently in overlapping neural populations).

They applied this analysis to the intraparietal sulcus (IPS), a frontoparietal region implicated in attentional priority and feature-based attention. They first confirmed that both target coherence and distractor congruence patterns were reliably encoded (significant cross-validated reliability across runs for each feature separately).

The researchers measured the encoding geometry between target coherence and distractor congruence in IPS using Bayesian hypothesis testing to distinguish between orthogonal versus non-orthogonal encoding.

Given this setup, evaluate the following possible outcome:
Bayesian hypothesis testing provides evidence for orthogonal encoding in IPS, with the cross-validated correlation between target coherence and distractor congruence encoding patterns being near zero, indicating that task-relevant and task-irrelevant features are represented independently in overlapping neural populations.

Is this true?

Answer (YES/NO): YES